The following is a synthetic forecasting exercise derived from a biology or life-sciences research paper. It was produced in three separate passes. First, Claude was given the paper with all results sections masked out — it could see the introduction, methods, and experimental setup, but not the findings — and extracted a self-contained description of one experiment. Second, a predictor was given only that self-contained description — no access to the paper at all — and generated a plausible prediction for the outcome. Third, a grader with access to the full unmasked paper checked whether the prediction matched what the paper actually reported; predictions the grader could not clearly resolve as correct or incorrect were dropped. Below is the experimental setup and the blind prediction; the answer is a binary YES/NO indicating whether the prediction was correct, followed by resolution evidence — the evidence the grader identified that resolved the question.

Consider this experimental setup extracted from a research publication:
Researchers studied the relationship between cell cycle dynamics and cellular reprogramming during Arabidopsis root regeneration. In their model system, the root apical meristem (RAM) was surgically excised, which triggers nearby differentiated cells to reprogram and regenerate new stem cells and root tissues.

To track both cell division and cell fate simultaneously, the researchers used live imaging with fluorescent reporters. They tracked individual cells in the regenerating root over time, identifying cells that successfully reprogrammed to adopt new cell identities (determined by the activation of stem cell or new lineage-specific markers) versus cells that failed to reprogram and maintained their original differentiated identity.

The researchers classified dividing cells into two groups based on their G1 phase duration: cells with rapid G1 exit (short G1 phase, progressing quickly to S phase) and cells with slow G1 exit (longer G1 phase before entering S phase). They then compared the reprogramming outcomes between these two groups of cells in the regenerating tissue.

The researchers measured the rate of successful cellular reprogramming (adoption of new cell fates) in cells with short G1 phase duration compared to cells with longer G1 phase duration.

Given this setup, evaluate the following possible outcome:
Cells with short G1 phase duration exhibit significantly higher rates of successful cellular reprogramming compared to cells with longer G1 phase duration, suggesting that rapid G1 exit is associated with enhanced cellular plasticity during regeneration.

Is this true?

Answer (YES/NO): YES